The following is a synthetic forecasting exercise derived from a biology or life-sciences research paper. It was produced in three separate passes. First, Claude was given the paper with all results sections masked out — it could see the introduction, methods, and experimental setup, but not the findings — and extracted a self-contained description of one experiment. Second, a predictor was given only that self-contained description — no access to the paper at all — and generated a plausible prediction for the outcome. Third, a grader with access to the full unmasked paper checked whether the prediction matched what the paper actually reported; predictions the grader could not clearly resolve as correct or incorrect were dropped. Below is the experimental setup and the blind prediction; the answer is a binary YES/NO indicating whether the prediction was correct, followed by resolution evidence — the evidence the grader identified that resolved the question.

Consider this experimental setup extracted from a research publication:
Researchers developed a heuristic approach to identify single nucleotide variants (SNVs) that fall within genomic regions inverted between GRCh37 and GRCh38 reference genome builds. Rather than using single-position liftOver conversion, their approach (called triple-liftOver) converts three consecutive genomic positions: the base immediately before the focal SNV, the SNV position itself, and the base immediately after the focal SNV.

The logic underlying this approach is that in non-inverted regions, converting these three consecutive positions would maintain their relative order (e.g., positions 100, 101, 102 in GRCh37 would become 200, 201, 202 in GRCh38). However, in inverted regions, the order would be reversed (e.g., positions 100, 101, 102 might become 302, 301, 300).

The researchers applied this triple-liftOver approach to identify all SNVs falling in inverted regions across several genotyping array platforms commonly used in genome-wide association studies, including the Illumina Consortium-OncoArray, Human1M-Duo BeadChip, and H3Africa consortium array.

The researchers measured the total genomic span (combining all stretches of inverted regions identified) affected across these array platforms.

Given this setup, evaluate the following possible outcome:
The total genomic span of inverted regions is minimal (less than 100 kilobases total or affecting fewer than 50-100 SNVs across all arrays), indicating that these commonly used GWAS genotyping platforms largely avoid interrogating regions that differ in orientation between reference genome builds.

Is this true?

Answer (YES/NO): NO